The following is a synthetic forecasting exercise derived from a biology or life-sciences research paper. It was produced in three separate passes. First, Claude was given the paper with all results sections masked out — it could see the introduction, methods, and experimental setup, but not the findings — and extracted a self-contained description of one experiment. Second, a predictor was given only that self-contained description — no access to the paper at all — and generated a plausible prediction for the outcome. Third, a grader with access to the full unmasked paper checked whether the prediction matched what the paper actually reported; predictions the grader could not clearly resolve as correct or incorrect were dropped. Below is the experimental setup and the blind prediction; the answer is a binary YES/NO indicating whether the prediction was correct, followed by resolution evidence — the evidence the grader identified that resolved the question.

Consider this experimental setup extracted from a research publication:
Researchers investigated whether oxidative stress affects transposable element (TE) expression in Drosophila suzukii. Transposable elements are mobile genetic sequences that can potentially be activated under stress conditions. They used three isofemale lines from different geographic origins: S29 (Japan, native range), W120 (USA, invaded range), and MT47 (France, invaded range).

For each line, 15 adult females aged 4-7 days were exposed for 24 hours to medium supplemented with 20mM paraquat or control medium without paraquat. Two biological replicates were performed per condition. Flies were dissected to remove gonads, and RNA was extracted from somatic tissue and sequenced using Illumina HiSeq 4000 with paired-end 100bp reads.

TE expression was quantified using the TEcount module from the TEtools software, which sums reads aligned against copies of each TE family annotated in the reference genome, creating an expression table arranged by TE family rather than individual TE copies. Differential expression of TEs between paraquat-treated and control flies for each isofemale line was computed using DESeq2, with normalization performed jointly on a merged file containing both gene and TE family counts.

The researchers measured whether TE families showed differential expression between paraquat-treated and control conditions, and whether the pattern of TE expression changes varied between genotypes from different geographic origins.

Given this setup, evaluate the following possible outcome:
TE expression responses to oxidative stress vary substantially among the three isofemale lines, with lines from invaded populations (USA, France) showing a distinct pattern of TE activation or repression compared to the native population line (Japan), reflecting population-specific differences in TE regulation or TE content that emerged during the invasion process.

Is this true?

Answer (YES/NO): NO